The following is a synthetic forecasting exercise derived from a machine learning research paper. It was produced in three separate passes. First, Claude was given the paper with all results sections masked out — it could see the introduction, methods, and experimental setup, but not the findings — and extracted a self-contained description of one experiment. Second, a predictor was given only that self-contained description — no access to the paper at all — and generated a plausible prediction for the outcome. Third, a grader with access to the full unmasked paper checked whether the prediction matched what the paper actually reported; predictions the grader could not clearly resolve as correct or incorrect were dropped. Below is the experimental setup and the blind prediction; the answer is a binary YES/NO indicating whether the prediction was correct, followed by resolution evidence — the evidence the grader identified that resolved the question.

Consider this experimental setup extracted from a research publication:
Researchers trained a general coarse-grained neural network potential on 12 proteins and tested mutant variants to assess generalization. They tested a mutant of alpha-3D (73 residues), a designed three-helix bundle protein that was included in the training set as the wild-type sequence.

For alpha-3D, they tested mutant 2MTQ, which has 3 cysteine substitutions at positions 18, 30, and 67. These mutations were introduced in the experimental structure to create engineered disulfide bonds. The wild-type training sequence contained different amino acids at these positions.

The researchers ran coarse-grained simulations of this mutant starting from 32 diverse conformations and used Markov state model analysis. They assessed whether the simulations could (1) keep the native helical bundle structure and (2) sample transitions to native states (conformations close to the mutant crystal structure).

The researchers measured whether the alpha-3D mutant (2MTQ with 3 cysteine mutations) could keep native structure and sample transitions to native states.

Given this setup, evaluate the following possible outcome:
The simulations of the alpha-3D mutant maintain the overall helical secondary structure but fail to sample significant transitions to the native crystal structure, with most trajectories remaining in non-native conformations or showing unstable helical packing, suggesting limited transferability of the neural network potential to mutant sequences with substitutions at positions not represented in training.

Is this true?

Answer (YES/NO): NO